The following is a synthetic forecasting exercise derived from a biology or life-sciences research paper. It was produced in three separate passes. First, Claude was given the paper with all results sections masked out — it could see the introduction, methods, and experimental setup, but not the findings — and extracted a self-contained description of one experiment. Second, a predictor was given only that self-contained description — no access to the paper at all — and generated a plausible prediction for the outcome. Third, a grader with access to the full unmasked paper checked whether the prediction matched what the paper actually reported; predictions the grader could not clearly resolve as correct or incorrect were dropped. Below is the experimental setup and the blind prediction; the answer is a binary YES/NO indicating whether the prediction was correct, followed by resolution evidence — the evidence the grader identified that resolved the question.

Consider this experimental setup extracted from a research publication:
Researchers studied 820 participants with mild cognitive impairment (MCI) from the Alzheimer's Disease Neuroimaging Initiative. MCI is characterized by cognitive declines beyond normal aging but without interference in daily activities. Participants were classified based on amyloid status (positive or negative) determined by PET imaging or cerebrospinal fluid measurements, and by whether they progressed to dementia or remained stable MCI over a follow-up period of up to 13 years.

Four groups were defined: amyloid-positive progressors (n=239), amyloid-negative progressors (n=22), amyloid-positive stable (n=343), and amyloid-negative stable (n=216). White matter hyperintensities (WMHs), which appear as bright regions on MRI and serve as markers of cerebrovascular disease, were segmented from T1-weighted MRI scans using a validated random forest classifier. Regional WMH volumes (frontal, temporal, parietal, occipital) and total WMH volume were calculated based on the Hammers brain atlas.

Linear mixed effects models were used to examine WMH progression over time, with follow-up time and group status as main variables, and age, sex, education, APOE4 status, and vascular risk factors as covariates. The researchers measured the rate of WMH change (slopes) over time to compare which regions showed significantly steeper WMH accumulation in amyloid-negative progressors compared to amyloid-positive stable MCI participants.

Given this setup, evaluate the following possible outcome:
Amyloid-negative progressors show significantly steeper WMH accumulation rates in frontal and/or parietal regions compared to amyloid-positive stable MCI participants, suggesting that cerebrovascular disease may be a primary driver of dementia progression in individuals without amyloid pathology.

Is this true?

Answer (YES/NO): NO